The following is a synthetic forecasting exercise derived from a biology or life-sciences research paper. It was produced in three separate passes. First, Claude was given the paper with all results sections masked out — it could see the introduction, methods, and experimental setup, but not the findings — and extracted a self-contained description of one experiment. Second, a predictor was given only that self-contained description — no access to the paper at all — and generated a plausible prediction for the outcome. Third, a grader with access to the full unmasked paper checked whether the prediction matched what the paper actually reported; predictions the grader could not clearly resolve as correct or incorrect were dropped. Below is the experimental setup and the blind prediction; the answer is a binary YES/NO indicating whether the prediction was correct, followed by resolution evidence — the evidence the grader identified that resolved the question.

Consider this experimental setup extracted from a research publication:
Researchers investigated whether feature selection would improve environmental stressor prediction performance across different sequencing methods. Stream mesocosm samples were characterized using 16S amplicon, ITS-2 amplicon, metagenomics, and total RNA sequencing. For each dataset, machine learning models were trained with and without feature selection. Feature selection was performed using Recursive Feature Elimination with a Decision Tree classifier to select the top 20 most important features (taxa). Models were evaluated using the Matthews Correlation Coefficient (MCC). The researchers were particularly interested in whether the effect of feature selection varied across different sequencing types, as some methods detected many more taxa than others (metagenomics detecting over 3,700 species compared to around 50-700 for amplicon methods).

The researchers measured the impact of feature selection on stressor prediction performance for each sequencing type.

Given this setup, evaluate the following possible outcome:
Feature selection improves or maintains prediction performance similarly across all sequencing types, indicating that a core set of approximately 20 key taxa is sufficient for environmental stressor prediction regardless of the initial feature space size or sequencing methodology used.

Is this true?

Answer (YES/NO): NO